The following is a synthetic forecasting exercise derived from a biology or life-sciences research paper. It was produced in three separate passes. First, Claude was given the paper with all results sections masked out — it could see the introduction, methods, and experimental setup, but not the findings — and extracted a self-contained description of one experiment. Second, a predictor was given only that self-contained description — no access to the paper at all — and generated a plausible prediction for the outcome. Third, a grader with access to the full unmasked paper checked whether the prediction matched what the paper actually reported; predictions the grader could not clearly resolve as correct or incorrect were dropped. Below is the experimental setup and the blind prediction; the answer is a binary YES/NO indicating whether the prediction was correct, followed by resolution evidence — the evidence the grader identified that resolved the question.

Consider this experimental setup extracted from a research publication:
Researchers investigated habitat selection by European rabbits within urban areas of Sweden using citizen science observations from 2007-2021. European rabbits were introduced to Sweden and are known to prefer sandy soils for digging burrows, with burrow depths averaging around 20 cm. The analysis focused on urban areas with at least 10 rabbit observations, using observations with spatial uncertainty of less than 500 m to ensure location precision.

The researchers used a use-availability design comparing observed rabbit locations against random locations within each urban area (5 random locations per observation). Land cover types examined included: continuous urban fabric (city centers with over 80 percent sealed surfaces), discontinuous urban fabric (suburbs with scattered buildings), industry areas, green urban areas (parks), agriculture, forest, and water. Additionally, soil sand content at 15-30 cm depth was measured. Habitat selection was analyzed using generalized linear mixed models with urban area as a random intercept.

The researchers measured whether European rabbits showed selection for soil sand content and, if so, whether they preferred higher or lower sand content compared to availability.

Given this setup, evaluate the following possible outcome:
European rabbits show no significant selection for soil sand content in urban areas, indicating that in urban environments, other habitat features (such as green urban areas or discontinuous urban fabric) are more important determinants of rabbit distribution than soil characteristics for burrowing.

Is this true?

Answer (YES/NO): YES